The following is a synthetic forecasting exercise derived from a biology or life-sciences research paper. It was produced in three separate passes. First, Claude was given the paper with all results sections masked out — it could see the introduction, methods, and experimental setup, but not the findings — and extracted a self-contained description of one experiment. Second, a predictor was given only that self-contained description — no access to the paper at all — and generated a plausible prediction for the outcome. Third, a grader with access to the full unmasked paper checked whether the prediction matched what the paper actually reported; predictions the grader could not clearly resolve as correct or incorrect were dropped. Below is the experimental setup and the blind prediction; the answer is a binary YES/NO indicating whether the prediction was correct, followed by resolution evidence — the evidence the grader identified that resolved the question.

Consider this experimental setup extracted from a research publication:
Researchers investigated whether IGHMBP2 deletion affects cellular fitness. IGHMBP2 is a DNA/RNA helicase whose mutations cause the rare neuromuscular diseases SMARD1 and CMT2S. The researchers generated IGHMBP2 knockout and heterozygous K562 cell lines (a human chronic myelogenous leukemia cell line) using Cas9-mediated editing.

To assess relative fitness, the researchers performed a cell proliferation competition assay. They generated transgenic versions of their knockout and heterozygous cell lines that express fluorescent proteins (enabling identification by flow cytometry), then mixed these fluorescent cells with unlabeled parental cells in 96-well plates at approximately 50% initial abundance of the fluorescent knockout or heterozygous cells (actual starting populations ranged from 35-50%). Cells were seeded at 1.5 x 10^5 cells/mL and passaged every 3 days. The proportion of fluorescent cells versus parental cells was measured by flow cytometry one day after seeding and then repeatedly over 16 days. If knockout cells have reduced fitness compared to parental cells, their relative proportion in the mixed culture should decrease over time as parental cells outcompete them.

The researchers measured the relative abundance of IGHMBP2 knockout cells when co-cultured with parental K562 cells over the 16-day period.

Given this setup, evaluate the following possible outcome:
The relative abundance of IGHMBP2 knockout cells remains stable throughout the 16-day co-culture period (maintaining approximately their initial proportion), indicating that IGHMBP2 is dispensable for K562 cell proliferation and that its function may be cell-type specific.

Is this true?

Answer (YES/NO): NO